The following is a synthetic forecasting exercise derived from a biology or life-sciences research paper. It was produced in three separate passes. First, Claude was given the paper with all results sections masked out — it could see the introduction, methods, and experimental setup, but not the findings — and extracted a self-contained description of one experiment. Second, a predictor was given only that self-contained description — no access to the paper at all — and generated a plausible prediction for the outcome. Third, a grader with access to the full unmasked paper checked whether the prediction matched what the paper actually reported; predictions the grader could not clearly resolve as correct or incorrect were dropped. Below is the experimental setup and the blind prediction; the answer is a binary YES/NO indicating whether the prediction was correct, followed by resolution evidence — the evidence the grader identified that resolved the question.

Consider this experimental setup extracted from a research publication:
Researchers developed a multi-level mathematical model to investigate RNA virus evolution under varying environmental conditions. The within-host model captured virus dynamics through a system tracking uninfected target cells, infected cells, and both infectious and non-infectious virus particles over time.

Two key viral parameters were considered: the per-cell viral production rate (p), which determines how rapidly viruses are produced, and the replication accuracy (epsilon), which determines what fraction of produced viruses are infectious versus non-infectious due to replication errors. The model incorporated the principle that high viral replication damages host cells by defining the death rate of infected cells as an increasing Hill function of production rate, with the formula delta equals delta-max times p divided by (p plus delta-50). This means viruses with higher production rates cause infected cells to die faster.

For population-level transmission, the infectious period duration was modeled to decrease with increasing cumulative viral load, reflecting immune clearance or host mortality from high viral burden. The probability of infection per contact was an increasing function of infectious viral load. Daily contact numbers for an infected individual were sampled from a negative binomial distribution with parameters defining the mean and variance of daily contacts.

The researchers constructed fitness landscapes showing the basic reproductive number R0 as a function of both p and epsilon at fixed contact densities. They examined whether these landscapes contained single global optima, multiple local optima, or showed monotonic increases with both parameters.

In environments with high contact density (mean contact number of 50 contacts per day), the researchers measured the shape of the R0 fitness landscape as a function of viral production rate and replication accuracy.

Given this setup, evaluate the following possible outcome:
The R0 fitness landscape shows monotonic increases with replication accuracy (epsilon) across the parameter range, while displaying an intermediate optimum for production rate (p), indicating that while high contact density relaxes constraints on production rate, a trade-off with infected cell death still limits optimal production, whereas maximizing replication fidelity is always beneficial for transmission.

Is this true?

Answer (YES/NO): NO